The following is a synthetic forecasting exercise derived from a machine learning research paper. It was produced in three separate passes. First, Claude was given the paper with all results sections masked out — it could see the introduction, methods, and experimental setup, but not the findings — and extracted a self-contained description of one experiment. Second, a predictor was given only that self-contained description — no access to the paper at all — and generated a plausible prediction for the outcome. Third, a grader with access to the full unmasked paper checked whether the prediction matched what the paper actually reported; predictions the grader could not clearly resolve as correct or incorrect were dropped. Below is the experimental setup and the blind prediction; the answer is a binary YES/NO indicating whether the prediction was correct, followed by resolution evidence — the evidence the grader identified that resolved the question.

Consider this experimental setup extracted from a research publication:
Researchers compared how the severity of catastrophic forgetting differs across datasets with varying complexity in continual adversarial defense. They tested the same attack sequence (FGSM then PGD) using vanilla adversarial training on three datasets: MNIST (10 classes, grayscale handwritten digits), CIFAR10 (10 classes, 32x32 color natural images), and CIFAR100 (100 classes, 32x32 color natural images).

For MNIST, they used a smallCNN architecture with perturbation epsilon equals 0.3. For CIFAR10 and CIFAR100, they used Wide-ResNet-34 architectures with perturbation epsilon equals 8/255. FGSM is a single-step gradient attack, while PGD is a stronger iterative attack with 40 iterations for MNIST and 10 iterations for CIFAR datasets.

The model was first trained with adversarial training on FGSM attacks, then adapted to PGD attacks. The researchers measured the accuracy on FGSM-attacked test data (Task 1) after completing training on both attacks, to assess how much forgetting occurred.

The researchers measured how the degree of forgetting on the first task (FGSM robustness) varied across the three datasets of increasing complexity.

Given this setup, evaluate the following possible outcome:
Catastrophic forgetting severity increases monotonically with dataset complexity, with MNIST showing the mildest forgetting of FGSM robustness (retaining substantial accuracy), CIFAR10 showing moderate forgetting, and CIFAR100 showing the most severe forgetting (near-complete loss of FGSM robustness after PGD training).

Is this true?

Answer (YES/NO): NO